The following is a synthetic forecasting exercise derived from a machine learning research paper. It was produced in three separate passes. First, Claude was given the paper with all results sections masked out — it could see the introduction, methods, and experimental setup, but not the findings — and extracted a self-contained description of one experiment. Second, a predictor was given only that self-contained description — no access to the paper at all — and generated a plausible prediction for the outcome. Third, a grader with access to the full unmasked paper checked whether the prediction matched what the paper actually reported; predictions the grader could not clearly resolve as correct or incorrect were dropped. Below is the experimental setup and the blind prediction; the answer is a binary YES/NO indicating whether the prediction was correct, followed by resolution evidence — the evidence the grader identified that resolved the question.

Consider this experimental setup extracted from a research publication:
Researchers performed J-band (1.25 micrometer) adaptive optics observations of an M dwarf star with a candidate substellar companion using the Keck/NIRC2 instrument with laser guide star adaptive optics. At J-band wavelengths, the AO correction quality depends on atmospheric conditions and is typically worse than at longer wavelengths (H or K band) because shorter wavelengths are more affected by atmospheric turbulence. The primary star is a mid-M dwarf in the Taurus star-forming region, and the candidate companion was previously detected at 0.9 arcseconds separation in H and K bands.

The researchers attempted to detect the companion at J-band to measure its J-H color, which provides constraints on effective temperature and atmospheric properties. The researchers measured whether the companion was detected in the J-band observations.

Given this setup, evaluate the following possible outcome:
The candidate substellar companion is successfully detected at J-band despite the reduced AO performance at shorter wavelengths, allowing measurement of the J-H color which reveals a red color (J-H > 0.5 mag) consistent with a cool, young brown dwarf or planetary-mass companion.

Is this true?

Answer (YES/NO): NO